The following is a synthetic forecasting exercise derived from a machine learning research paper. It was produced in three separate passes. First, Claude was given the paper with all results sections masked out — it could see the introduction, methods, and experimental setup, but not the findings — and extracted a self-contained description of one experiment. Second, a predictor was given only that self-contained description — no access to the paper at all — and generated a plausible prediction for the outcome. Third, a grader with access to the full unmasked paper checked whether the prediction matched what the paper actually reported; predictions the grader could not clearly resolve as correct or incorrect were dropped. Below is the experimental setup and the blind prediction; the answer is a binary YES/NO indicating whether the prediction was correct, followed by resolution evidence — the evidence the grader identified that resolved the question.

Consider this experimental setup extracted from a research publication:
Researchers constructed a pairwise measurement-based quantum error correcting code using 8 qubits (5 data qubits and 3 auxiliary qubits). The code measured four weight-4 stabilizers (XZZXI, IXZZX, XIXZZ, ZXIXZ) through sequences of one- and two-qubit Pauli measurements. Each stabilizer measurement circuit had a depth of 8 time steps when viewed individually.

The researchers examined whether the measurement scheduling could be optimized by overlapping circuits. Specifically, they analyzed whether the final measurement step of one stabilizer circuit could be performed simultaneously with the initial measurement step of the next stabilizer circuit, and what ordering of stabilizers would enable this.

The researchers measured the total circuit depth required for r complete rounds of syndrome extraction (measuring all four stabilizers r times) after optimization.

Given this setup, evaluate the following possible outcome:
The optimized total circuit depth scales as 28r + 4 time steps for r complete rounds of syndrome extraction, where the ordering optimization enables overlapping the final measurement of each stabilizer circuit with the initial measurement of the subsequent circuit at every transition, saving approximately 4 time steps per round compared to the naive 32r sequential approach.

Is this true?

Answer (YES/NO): NO